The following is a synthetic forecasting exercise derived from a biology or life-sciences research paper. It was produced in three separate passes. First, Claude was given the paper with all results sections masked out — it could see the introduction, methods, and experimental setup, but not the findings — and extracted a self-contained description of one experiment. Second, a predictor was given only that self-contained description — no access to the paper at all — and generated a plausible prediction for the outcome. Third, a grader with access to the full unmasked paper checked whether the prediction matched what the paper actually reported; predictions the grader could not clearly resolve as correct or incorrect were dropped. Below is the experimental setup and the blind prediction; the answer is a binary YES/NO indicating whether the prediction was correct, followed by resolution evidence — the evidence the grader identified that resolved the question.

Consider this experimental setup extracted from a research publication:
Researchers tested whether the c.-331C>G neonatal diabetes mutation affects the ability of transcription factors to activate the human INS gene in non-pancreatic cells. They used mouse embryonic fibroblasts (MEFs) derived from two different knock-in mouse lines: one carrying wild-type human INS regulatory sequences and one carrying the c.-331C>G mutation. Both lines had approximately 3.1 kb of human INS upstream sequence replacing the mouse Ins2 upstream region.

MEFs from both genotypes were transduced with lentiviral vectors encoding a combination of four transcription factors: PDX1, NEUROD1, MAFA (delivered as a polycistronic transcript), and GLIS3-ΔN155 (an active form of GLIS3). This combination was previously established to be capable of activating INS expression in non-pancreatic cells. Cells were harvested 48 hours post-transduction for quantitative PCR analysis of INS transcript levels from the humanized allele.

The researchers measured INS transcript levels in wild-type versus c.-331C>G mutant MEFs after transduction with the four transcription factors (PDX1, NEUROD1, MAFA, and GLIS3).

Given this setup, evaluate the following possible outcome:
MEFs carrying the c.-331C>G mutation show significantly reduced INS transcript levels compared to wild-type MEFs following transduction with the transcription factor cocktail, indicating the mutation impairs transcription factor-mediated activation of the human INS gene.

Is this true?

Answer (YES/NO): YES